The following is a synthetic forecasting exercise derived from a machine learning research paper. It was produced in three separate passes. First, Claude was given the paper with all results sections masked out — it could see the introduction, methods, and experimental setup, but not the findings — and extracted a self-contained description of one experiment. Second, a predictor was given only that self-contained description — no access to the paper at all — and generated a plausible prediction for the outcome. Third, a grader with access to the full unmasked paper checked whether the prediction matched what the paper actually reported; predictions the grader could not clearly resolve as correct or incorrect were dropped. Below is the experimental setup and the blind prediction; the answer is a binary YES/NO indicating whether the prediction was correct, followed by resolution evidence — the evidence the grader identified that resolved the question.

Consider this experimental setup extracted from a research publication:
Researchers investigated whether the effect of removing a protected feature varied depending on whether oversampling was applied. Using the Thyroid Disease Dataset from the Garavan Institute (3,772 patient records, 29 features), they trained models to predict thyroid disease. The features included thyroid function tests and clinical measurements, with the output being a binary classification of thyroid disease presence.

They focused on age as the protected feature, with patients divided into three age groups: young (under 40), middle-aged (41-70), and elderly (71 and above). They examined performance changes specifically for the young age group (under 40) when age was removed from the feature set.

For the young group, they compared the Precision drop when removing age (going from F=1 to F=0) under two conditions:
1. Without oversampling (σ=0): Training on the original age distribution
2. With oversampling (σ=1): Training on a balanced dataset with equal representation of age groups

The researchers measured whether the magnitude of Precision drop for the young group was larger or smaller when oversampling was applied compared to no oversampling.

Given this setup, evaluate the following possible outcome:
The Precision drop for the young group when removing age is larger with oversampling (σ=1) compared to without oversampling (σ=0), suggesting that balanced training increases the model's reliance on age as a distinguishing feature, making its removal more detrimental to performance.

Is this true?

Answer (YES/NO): YES